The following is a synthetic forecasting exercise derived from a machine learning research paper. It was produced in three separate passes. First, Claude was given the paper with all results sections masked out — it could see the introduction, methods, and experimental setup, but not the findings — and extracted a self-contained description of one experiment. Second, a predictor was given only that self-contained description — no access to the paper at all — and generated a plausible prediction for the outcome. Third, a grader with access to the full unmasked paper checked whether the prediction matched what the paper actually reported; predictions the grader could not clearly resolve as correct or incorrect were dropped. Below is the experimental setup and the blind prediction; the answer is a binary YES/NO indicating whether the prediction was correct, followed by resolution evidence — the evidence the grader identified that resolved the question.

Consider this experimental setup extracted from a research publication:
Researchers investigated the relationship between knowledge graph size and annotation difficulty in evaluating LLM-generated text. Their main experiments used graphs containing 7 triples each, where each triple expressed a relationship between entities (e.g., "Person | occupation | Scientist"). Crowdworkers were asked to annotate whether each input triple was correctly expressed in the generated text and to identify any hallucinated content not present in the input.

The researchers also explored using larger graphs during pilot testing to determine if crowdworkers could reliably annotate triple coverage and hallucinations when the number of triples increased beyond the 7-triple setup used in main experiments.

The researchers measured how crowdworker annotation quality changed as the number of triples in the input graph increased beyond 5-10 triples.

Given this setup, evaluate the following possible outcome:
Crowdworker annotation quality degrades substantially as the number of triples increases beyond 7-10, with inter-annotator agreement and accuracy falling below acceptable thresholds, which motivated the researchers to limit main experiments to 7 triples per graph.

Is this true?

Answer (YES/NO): NO